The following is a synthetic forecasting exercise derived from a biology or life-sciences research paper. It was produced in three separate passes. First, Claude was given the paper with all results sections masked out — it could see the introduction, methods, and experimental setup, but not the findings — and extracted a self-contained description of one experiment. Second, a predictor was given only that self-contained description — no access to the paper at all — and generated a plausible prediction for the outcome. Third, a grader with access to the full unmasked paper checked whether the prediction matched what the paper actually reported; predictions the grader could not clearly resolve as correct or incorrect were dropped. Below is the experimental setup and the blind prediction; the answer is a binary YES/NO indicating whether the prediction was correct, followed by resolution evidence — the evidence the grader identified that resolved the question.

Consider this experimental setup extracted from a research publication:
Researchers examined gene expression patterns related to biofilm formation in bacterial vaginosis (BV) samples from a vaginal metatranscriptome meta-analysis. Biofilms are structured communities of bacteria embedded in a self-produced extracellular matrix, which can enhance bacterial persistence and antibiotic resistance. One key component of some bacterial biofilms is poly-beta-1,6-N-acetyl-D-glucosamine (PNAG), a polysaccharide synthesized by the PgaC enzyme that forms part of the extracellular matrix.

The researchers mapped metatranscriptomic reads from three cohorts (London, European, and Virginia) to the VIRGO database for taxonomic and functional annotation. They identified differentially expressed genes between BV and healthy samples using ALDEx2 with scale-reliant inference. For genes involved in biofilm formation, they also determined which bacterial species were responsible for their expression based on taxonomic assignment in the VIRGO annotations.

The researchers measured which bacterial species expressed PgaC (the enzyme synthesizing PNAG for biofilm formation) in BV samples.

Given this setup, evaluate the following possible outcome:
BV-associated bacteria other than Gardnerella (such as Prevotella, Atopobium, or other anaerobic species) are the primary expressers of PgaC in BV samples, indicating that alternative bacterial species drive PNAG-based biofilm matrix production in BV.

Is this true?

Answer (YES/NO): YES